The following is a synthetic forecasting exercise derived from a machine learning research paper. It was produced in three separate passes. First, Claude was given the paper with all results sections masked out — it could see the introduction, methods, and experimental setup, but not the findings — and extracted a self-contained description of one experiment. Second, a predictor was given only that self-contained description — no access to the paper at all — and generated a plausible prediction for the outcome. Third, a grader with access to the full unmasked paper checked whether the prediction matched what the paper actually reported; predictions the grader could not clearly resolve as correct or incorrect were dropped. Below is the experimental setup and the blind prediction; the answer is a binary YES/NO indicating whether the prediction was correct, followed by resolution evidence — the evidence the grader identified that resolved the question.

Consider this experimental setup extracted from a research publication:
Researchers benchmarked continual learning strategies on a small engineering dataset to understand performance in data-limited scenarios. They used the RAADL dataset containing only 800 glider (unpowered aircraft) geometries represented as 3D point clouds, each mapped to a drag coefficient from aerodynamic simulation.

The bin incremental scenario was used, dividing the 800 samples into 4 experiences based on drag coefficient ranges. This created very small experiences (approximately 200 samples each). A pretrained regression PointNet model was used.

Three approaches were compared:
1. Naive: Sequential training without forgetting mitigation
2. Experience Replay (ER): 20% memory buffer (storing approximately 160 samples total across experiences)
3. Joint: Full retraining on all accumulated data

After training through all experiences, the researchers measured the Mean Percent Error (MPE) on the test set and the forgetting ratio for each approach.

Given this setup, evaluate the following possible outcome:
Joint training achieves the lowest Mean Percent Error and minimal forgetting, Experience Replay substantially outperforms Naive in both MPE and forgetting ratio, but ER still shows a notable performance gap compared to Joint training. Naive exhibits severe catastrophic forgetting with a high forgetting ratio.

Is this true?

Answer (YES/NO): YES